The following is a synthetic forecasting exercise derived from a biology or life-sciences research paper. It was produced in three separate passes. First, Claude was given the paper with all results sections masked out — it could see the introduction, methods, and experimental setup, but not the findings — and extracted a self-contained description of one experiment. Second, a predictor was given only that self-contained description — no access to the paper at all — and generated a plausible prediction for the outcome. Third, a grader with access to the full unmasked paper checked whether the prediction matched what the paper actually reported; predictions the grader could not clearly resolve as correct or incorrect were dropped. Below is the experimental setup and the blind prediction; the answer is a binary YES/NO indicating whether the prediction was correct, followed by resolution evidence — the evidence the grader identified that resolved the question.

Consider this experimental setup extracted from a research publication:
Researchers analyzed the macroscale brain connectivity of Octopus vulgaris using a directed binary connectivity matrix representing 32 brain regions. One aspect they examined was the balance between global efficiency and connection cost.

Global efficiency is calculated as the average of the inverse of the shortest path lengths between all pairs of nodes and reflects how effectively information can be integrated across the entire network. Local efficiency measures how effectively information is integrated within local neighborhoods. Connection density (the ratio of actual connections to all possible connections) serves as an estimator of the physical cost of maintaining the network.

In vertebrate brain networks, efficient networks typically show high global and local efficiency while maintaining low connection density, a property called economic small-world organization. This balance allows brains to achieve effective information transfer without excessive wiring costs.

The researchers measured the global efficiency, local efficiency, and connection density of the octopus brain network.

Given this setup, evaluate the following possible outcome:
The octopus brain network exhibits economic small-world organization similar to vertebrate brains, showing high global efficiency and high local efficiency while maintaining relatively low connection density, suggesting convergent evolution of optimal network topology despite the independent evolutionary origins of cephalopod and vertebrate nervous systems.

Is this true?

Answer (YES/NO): YES